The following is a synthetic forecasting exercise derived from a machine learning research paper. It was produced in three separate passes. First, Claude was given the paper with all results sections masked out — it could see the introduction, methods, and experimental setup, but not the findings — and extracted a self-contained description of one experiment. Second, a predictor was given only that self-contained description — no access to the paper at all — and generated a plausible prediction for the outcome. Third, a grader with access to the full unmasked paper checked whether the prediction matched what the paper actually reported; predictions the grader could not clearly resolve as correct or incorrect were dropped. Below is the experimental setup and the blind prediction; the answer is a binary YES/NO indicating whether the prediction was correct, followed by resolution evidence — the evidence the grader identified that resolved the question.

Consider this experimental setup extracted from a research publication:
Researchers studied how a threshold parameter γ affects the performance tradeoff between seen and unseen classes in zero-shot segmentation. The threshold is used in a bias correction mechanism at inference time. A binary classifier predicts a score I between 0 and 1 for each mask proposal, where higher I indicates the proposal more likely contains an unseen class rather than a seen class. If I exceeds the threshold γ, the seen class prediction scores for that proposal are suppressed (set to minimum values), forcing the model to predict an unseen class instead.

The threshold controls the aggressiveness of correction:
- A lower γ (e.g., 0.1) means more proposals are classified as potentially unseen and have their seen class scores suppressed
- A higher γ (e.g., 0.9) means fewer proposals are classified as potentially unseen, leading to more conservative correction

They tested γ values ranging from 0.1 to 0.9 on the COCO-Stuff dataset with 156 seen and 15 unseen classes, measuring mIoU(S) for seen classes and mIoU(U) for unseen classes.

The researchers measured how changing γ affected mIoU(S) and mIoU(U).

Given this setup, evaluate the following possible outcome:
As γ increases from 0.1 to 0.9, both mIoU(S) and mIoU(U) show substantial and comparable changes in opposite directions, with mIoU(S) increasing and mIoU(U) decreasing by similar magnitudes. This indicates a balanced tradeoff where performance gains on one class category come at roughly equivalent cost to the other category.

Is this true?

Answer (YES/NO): NO